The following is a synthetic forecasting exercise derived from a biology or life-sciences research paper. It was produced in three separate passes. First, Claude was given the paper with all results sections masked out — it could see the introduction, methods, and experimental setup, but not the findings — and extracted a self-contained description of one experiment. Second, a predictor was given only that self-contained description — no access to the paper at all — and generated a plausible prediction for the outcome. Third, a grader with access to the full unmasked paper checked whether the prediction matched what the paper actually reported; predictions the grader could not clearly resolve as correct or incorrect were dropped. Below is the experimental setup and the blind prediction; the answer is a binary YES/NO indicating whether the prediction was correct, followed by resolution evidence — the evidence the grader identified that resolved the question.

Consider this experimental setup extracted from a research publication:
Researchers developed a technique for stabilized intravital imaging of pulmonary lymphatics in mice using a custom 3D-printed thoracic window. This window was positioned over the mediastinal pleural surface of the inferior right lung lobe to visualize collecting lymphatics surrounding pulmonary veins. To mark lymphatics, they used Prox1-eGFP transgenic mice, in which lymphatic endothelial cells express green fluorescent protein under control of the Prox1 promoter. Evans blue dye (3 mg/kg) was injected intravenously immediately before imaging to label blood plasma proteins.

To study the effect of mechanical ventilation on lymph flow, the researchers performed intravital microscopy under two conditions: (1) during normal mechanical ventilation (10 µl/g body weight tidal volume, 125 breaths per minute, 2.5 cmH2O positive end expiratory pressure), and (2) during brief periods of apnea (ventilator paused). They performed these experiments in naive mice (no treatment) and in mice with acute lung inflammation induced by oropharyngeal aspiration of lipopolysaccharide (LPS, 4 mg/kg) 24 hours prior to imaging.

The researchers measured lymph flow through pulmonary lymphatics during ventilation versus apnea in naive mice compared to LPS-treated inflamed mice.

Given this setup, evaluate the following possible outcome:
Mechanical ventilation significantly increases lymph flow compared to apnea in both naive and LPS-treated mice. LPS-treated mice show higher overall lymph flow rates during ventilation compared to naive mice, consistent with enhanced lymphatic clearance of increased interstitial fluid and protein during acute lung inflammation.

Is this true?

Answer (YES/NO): NO